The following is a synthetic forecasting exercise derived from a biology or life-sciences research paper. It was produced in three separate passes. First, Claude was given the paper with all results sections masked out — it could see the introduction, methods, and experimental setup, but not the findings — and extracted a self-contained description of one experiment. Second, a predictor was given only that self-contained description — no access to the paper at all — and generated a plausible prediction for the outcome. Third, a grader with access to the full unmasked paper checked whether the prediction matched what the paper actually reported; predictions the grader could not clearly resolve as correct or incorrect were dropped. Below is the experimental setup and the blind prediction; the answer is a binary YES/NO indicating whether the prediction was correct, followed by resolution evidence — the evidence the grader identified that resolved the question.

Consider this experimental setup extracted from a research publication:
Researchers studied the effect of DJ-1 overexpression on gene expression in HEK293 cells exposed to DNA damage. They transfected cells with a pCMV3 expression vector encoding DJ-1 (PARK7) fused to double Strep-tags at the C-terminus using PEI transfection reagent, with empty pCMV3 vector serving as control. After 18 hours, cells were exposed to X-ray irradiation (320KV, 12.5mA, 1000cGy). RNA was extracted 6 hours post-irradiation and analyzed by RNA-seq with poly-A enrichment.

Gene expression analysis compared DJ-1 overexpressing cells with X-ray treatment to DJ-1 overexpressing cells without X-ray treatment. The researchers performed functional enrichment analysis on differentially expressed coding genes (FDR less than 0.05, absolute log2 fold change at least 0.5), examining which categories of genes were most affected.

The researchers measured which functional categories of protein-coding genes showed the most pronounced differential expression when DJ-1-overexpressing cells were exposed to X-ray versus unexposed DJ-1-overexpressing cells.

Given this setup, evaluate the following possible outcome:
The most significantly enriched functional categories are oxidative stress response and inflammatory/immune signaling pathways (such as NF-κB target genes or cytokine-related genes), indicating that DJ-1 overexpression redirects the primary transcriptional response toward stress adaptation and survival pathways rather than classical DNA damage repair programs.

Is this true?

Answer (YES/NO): NO